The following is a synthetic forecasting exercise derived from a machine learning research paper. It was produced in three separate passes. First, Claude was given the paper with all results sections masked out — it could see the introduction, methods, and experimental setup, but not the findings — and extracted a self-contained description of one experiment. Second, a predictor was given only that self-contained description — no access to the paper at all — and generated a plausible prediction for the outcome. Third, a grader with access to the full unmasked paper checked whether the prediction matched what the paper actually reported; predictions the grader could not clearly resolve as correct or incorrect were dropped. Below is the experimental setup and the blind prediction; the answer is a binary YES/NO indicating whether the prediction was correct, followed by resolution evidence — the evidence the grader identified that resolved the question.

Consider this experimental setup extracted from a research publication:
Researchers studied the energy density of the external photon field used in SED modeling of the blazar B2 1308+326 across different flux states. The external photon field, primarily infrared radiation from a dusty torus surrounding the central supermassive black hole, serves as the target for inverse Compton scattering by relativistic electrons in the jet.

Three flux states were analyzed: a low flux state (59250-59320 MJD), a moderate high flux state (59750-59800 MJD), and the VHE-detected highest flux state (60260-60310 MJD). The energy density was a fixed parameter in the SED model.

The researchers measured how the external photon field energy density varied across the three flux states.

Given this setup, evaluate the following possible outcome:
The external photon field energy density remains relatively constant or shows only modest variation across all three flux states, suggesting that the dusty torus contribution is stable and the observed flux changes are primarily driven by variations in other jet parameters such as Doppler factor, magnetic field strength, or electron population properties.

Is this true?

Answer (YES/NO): NO